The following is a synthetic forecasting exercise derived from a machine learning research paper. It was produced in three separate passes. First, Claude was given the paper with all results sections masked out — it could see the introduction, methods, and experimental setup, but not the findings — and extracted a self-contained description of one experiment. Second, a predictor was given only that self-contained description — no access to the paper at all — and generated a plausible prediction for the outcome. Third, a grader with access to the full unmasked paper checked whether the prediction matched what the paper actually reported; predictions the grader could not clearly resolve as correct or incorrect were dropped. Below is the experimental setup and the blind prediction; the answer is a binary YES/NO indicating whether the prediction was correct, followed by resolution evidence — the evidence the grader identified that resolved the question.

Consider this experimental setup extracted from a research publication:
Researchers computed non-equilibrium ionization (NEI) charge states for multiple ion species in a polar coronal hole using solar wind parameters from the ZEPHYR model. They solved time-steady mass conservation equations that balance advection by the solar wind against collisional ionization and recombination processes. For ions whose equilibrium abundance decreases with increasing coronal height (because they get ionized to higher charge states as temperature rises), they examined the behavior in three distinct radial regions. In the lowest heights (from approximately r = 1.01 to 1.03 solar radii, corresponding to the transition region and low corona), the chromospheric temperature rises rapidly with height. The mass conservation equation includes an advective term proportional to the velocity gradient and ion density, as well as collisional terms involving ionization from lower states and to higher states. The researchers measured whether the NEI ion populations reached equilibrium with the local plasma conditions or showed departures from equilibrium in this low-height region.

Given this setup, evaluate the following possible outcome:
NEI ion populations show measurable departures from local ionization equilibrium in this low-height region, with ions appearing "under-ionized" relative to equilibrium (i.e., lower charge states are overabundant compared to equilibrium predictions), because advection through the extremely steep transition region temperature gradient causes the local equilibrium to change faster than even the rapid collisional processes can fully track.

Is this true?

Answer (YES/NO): YES